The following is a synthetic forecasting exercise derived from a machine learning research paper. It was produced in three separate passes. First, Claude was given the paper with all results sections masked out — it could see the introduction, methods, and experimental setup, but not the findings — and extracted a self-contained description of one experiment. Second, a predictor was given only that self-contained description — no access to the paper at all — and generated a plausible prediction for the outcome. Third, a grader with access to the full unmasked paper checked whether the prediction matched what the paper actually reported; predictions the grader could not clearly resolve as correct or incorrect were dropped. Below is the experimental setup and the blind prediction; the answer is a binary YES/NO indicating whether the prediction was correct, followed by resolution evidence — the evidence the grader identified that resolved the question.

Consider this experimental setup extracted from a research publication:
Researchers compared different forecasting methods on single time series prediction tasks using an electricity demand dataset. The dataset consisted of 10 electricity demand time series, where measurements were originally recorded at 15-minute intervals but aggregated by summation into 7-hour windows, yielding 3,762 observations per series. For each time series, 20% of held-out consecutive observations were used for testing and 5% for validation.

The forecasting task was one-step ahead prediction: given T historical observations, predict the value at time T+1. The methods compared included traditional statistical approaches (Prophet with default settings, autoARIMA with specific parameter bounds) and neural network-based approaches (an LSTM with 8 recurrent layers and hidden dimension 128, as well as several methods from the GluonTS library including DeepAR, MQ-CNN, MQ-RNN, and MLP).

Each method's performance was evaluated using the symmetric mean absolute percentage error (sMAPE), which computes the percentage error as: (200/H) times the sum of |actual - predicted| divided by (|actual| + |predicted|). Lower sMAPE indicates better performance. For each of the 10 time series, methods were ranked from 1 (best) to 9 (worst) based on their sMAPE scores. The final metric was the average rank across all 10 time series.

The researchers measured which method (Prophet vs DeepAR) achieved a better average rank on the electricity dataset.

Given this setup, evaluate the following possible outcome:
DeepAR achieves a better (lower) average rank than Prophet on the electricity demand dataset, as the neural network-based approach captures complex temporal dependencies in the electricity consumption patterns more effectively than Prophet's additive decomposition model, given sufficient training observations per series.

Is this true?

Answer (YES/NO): YES